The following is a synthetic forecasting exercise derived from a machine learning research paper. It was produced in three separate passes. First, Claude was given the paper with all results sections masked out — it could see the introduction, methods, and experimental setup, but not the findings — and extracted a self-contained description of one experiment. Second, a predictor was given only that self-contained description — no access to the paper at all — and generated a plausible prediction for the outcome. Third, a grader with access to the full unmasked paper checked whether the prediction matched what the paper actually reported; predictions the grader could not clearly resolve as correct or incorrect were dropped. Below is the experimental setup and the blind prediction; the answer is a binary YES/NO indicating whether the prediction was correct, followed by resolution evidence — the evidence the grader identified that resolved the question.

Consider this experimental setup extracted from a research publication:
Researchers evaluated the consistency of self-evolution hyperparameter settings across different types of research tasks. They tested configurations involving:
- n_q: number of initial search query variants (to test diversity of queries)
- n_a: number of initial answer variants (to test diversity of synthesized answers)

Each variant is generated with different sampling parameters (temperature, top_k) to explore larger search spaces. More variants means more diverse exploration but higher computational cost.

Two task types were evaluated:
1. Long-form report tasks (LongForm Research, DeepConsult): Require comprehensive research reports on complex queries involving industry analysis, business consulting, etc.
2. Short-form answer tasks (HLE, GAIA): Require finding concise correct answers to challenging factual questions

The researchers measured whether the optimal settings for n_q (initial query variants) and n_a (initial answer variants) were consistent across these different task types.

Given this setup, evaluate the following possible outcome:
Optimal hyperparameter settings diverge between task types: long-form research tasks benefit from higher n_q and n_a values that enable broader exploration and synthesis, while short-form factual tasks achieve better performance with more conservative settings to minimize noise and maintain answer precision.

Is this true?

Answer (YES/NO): NO